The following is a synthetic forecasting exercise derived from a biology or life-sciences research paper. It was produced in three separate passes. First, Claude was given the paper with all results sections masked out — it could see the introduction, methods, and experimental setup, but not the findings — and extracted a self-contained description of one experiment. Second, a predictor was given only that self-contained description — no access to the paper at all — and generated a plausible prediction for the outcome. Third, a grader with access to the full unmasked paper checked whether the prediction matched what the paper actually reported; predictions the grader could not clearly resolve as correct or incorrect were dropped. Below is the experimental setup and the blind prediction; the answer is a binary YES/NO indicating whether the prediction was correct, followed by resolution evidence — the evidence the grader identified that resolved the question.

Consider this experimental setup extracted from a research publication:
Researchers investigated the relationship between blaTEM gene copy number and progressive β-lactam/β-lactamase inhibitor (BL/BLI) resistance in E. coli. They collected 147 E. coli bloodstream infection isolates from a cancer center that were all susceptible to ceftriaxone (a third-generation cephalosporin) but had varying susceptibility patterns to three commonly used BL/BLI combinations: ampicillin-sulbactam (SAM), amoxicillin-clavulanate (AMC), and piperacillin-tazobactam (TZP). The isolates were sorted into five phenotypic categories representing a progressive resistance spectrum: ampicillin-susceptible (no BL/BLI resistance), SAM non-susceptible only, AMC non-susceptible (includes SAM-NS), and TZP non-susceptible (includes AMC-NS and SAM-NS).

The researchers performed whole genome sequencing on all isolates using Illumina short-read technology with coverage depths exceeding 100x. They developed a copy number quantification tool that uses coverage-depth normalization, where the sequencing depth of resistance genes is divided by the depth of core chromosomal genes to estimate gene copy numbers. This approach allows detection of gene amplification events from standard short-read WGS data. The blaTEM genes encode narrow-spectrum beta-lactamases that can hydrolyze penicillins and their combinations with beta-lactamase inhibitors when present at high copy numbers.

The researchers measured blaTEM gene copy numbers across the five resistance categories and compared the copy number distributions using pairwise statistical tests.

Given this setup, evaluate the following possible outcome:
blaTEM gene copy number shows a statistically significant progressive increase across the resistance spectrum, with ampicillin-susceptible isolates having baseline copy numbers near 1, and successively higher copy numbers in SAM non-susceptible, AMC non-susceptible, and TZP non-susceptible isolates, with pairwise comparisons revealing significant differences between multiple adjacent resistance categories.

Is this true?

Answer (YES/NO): NO